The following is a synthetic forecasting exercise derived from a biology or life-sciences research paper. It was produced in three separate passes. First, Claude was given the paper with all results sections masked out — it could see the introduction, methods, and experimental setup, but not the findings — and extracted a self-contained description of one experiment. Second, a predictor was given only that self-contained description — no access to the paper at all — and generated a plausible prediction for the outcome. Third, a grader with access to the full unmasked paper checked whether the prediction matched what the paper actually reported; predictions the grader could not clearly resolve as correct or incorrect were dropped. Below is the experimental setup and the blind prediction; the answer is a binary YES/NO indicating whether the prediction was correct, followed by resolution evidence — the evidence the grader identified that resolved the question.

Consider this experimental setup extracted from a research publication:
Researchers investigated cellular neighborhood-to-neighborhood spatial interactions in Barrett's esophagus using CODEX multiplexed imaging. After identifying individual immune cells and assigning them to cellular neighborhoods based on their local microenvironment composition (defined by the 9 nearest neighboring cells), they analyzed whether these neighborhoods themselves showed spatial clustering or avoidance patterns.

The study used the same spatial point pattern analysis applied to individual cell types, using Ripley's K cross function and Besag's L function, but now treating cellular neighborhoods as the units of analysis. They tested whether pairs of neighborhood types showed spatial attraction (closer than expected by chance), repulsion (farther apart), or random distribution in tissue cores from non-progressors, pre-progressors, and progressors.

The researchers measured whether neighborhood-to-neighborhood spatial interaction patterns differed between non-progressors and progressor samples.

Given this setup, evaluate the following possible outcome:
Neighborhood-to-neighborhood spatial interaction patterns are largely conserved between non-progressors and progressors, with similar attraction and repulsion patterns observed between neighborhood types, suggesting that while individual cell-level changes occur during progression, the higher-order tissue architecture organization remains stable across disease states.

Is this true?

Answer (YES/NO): NO